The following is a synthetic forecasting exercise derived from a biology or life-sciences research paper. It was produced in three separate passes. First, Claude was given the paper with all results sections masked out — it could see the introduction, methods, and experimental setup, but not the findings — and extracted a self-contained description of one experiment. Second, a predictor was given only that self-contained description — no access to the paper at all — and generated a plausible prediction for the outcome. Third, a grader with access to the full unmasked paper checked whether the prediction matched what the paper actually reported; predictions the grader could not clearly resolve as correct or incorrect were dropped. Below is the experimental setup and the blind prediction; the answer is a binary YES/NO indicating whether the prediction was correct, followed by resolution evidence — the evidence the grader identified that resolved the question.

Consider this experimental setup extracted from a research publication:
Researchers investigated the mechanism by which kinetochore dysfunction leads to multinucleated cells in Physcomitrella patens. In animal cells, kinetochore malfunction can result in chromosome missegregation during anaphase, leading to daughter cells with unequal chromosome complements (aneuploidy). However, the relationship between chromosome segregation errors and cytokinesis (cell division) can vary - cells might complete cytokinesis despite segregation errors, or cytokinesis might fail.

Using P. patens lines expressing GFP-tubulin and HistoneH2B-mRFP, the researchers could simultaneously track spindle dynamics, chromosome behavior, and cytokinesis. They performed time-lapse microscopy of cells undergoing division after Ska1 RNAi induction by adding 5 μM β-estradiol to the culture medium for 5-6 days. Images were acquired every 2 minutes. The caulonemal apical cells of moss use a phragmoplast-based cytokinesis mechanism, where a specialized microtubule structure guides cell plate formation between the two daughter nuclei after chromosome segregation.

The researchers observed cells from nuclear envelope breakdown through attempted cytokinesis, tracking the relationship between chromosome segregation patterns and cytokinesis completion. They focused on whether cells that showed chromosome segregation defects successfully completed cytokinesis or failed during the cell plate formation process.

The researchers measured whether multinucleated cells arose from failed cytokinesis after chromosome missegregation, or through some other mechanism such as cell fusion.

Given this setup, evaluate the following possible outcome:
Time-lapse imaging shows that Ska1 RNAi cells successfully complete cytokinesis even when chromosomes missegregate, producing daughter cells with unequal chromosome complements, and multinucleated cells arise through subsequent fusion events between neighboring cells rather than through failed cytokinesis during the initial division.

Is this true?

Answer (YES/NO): NO